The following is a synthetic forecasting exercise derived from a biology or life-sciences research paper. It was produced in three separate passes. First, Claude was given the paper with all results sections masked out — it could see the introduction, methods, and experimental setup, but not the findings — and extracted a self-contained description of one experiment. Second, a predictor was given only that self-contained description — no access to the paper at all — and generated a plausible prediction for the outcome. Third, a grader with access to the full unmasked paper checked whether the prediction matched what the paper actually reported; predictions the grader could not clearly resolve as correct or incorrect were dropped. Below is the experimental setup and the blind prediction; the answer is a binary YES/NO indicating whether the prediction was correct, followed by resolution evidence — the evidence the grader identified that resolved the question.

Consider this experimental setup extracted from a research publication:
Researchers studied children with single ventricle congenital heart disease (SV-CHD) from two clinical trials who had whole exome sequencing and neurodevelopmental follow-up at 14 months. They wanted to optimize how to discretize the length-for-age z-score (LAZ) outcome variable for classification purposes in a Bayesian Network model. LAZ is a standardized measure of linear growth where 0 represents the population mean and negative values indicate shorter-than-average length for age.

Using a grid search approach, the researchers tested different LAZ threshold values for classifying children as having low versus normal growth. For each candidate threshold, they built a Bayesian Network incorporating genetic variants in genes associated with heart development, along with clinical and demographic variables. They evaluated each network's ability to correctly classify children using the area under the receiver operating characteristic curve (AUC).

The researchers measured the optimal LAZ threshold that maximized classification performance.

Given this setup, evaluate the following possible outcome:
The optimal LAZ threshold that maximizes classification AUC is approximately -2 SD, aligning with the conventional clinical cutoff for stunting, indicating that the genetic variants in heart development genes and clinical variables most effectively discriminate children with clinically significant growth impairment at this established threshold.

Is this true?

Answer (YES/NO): NO